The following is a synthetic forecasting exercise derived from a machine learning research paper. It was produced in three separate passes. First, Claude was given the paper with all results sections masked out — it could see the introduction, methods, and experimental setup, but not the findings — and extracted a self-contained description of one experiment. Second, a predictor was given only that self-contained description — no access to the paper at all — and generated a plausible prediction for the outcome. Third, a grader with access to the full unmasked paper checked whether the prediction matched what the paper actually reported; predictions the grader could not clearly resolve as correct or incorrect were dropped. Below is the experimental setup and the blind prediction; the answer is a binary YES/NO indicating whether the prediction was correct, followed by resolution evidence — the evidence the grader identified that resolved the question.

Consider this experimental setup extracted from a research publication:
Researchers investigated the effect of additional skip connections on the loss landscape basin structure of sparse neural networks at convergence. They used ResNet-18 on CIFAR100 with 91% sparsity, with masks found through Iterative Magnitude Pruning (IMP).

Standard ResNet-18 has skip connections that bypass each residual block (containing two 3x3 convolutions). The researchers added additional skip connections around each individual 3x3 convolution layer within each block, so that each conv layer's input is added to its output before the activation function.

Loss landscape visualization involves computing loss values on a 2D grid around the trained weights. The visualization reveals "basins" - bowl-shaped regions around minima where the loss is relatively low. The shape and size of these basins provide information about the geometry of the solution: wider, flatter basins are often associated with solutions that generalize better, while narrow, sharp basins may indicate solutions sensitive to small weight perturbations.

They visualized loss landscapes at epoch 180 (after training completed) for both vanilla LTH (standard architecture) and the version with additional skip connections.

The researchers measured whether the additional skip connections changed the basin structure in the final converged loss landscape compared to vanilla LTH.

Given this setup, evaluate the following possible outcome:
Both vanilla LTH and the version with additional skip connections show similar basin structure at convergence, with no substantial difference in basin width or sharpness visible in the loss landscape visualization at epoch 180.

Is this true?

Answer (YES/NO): NO